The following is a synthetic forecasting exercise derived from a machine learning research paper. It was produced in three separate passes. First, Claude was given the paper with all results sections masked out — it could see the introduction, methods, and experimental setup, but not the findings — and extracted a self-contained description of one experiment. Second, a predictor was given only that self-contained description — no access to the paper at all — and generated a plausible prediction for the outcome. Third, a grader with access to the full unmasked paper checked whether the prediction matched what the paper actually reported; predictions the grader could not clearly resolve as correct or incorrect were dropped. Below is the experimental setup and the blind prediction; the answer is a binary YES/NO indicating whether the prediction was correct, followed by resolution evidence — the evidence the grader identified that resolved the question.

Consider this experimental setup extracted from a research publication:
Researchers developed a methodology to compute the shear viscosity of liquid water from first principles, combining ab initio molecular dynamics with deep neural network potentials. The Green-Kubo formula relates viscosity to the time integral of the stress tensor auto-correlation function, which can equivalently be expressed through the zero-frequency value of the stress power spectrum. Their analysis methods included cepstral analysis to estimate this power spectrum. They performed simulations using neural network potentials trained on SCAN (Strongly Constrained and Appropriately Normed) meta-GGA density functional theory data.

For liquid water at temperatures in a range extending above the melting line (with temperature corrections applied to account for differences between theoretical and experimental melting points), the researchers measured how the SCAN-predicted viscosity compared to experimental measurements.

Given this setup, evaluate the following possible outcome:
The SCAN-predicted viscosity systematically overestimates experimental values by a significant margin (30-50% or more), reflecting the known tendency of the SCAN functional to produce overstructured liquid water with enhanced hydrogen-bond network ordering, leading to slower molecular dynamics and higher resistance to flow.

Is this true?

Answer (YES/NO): NO